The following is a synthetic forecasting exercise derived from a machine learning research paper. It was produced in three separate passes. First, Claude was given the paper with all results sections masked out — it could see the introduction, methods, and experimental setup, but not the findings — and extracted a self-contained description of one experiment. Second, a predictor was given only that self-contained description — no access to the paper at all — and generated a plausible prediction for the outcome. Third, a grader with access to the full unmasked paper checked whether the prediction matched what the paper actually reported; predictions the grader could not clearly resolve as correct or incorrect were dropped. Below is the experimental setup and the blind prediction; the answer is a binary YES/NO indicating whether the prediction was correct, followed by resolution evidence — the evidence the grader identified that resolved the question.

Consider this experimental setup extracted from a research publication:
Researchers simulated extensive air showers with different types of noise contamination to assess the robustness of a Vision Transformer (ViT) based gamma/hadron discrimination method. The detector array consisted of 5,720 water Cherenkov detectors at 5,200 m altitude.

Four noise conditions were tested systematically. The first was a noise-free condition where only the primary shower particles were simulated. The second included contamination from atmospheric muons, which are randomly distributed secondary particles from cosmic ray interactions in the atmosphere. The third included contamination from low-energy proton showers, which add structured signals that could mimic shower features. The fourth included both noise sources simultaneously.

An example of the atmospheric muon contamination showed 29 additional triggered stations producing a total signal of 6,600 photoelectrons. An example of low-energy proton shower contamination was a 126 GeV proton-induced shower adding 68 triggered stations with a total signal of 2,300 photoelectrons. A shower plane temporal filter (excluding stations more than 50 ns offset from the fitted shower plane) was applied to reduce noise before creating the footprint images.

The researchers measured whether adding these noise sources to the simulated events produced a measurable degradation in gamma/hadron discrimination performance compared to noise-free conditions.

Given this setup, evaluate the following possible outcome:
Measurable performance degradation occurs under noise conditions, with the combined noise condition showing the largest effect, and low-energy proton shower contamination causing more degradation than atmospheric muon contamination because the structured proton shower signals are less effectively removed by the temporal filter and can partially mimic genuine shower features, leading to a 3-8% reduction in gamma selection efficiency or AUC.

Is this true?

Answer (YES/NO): NO